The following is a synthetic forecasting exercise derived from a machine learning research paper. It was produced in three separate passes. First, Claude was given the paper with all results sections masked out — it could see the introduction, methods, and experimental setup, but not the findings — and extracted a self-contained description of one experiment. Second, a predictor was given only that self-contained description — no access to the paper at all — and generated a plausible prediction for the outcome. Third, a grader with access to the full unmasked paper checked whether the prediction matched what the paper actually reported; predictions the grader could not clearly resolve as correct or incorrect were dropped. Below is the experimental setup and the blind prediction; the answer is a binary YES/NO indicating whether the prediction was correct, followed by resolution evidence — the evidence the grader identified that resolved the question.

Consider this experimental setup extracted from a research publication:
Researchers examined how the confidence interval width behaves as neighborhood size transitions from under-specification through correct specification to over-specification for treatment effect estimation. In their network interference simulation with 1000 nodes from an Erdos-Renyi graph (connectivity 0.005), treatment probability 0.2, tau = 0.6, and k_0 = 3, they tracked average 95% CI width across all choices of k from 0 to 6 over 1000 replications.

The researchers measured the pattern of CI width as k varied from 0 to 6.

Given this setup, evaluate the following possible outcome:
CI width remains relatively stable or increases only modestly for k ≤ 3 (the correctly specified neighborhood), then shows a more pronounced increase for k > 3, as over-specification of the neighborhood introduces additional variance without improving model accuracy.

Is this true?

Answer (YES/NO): NO